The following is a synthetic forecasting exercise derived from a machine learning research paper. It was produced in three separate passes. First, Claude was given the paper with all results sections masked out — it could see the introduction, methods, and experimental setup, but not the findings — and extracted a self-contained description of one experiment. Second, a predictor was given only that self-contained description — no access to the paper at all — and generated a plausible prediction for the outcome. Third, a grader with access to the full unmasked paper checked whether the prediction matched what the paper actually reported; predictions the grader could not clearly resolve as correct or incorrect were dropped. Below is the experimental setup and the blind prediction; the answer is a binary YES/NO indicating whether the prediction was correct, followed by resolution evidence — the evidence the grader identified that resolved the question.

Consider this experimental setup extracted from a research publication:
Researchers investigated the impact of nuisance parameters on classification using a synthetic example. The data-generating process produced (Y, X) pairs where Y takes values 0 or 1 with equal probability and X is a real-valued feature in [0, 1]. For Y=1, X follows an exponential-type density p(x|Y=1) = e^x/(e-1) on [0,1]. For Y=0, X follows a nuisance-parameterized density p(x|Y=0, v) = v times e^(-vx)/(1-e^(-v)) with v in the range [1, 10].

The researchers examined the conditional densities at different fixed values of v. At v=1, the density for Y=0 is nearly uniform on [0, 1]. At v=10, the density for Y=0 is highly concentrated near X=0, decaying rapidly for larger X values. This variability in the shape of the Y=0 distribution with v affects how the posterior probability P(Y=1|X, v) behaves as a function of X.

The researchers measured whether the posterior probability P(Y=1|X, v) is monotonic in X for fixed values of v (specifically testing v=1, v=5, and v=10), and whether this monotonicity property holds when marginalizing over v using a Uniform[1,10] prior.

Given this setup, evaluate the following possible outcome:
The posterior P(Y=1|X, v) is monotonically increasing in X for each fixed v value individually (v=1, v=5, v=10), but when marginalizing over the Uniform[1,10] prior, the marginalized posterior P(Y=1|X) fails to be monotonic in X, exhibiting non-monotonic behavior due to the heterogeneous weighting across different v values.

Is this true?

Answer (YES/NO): NO